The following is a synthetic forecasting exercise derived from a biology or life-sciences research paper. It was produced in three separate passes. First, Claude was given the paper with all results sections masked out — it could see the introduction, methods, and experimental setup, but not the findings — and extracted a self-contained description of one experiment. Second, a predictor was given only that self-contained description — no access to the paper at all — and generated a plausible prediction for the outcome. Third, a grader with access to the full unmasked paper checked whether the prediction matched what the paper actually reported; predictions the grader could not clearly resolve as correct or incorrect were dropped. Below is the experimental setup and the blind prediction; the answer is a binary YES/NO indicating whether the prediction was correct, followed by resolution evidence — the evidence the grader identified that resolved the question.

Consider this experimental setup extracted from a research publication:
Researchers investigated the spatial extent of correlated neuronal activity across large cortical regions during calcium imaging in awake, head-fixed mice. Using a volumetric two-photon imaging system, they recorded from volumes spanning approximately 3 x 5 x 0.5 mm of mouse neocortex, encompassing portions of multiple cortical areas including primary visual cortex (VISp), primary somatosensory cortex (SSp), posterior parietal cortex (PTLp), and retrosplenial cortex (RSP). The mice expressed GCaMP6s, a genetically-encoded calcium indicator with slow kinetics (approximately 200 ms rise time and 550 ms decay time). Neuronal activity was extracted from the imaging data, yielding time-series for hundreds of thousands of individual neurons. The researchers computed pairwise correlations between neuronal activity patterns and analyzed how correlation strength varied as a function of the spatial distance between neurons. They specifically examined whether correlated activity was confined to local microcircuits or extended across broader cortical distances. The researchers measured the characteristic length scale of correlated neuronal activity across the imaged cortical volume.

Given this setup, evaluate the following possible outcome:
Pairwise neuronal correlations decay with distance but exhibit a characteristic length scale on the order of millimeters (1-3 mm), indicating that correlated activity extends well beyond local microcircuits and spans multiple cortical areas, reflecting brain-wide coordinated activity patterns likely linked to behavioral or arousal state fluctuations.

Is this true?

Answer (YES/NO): YES